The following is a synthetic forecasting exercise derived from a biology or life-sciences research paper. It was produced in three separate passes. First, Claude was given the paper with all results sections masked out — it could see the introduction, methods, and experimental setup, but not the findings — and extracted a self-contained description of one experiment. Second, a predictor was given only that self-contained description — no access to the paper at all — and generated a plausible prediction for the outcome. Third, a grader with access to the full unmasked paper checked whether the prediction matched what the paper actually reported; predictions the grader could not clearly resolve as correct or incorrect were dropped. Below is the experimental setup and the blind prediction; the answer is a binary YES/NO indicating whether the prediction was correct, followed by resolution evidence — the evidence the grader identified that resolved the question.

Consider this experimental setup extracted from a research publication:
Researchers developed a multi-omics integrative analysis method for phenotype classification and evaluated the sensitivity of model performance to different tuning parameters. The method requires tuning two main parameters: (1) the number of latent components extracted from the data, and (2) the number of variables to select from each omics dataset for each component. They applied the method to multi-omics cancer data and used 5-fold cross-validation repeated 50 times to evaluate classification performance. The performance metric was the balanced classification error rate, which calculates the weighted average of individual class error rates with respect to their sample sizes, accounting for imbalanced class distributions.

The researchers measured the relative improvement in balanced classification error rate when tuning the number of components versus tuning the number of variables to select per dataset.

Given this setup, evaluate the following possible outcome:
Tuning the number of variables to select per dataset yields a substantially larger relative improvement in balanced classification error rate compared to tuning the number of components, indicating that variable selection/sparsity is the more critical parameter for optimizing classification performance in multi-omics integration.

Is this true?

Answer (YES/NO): NO